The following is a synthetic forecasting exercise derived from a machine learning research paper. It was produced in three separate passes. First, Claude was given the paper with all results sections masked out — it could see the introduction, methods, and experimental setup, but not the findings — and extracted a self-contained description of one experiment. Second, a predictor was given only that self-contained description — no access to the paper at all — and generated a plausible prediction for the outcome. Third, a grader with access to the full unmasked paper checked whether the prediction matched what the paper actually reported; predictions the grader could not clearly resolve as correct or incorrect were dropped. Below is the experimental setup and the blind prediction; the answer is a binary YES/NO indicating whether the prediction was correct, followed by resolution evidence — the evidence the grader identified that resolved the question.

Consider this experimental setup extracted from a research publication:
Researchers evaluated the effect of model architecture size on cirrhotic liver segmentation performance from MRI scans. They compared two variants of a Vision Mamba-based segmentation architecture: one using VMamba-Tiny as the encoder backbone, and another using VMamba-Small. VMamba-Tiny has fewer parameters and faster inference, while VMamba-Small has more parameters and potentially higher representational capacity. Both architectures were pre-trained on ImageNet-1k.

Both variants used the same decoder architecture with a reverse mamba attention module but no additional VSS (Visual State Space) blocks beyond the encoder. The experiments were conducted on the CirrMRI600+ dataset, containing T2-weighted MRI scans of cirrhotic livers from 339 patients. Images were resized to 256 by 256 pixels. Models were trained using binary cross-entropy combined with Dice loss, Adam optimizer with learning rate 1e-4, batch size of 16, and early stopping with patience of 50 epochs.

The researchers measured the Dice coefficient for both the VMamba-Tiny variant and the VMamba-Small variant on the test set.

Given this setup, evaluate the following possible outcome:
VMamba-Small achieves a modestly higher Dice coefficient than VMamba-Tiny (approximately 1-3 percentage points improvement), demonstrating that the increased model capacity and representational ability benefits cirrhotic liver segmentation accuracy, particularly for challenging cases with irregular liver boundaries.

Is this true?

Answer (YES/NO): NO